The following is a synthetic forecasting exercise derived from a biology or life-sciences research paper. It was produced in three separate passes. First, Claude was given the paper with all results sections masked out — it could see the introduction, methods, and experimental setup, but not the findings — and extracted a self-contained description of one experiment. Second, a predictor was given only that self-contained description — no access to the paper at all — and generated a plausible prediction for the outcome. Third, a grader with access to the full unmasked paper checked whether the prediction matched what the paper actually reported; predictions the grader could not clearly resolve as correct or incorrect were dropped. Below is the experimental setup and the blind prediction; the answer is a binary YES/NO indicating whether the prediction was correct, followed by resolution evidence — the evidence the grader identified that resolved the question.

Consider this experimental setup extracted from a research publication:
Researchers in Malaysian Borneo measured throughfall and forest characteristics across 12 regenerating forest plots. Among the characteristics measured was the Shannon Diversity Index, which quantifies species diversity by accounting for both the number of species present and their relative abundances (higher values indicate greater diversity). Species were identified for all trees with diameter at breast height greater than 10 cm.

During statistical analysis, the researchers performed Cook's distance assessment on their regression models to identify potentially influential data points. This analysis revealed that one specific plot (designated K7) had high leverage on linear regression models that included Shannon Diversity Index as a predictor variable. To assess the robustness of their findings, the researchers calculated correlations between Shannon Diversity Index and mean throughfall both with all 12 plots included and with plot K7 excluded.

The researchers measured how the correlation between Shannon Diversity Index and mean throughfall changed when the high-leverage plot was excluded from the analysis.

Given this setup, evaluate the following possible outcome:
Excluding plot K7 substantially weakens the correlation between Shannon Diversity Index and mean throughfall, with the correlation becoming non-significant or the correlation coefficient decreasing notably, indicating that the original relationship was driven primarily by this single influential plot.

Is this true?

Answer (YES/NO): NO